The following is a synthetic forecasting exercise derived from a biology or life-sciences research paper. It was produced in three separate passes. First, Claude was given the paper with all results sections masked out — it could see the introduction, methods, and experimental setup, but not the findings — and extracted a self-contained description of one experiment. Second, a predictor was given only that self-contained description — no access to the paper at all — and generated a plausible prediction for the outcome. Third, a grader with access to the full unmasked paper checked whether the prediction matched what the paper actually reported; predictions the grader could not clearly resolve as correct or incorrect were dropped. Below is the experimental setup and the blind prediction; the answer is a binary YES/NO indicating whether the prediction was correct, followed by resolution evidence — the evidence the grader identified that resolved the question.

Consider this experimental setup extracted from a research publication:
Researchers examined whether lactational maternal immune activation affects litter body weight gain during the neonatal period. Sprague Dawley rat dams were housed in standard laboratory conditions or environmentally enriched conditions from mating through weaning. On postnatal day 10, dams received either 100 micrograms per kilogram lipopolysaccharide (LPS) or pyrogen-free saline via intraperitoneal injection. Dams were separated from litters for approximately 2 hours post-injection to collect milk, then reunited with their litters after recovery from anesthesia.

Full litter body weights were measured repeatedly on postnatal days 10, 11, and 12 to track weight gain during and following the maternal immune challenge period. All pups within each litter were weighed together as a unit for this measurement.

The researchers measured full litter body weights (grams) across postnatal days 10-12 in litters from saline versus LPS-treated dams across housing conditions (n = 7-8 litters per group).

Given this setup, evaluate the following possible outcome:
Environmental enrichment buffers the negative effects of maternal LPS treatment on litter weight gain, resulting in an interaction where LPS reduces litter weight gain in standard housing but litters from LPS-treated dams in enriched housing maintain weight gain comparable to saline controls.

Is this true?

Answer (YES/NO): NO